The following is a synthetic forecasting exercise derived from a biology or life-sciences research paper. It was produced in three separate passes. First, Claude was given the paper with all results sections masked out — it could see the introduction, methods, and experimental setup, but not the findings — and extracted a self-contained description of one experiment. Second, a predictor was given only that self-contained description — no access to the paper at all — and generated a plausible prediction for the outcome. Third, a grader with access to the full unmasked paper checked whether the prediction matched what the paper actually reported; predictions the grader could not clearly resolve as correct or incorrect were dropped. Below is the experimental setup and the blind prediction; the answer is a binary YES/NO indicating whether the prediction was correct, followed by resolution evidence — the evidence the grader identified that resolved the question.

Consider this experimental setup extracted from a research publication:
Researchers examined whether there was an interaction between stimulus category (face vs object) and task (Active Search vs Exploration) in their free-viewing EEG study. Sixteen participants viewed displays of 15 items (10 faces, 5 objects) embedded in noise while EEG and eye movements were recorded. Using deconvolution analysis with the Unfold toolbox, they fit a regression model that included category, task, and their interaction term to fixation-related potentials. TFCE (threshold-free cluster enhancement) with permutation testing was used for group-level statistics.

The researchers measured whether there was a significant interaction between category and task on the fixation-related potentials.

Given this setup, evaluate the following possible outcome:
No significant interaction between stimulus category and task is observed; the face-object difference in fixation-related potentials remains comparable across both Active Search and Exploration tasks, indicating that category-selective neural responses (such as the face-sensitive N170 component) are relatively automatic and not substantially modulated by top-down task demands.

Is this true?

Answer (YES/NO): YES